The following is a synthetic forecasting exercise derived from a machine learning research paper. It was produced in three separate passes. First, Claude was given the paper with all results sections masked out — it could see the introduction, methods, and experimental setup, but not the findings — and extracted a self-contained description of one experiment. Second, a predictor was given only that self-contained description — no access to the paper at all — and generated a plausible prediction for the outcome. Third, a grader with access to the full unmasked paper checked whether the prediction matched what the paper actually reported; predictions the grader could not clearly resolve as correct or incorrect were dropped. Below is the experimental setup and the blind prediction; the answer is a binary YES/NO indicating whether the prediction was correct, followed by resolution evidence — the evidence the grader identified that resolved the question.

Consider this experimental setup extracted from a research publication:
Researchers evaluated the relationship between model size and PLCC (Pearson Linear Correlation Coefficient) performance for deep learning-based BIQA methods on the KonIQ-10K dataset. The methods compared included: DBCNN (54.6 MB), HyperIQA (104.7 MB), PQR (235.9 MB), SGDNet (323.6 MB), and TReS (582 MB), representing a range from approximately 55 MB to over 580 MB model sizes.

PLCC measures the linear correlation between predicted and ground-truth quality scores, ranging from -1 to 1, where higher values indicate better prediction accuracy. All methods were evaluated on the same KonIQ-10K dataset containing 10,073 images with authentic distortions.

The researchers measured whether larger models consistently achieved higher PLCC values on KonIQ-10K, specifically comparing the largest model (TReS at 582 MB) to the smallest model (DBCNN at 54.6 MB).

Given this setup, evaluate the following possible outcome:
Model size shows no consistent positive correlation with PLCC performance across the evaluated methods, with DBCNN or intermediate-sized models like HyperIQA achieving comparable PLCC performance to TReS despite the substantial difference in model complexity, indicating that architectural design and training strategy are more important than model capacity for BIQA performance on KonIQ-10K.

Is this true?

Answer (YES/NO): NO